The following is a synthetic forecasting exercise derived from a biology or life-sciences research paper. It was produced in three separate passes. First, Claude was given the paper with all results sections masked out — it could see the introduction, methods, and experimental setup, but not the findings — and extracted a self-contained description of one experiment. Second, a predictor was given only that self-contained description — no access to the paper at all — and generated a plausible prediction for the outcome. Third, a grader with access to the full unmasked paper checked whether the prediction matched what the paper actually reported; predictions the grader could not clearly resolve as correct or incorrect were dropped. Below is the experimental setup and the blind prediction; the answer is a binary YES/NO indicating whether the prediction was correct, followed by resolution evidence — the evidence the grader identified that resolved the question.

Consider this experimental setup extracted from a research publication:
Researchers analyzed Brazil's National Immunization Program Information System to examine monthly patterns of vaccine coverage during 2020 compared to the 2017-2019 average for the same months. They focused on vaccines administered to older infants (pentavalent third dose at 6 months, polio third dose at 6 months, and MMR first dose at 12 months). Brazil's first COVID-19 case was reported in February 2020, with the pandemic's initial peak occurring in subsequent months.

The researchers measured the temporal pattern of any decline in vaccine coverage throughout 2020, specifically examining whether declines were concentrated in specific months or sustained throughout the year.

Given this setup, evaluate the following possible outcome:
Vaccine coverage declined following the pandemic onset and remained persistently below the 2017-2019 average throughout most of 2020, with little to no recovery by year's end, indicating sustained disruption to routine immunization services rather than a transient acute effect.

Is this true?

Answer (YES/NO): NO